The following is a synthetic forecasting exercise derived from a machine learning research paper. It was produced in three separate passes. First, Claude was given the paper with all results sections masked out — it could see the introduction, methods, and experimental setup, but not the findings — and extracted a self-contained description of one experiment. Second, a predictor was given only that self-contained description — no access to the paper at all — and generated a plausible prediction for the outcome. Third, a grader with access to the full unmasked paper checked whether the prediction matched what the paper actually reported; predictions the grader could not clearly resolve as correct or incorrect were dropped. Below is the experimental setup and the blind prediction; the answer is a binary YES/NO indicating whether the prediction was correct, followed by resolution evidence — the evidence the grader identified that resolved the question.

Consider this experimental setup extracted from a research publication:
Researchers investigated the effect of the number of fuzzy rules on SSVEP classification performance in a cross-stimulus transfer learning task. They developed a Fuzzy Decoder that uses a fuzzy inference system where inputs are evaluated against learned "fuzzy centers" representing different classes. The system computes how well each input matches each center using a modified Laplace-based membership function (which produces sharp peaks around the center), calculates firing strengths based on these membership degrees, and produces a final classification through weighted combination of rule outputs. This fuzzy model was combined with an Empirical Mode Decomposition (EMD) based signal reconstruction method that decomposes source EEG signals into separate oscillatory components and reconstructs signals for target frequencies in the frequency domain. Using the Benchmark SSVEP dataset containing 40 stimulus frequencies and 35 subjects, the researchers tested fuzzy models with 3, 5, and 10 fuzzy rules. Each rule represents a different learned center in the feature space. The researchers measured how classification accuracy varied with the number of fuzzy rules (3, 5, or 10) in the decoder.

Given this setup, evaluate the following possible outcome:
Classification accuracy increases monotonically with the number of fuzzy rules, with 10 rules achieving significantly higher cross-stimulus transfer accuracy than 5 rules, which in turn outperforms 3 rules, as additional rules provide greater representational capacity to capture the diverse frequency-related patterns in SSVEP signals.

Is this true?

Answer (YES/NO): NO